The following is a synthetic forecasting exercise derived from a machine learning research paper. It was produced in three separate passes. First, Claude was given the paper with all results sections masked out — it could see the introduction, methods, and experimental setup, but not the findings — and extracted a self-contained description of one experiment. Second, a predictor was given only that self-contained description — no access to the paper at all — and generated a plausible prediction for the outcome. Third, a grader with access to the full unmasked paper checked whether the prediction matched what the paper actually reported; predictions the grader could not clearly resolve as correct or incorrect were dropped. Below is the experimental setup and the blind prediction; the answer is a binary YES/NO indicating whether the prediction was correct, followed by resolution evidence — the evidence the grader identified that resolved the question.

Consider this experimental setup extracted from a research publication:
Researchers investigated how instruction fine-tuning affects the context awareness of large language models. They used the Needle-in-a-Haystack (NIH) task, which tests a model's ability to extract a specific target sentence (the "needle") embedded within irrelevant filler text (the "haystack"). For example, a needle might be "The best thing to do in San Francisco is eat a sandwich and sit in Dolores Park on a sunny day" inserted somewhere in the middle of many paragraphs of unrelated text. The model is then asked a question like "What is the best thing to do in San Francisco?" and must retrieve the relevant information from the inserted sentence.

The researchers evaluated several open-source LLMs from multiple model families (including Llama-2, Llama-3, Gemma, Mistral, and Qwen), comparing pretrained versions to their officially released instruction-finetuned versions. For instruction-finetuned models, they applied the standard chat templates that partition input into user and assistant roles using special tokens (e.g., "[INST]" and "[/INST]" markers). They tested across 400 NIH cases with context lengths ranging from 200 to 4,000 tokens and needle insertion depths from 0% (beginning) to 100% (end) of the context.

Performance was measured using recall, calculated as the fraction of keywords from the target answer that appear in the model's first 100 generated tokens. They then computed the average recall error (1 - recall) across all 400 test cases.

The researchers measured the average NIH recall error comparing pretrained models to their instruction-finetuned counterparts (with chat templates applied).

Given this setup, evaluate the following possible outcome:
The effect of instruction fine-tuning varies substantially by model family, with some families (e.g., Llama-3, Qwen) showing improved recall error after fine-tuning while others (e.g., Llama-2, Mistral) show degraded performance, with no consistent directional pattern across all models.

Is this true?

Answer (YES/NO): NO